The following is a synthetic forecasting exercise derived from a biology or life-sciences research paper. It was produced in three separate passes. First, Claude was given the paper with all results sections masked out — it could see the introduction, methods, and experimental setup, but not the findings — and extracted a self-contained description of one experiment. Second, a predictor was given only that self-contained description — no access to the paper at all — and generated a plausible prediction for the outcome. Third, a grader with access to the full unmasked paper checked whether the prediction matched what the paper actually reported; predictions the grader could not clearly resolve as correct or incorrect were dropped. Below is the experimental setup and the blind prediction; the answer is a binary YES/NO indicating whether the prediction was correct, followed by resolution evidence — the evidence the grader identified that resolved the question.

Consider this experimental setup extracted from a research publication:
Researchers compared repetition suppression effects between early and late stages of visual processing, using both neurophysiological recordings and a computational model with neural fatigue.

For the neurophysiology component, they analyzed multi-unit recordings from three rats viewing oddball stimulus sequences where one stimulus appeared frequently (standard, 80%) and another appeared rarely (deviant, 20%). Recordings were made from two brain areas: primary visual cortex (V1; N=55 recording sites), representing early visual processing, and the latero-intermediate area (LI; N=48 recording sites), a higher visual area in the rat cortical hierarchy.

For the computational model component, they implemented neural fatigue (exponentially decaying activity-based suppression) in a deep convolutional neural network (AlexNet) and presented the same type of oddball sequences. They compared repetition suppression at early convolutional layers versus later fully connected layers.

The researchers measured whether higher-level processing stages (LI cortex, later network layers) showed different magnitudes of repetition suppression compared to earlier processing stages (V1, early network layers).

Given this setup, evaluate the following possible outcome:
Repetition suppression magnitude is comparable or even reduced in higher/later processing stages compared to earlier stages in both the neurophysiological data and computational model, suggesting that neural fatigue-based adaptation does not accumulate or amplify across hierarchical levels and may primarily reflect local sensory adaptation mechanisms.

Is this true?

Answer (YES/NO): NO